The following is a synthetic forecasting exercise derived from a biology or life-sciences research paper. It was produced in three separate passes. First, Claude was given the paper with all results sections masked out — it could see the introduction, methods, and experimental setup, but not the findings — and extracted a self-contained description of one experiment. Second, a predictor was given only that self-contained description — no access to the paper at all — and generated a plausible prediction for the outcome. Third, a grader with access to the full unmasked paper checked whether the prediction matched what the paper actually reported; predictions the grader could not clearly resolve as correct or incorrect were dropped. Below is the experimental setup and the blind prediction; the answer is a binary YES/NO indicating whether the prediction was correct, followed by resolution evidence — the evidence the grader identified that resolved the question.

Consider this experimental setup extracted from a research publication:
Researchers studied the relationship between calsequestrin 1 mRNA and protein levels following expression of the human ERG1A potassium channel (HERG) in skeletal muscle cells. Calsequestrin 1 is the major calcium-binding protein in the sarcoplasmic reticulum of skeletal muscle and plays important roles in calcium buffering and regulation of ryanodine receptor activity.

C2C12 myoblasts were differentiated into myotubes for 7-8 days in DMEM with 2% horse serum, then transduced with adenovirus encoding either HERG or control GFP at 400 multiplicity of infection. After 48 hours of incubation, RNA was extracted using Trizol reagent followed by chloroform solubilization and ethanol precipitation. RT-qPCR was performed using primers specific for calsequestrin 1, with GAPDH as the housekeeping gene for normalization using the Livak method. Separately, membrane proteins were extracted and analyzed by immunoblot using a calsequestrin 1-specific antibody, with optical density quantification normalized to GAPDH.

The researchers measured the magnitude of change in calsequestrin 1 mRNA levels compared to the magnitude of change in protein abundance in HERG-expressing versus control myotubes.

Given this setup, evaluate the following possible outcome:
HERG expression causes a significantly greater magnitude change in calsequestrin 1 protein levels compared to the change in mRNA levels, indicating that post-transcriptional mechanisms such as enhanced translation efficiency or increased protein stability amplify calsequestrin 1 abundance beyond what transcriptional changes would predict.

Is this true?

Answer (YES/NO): NO